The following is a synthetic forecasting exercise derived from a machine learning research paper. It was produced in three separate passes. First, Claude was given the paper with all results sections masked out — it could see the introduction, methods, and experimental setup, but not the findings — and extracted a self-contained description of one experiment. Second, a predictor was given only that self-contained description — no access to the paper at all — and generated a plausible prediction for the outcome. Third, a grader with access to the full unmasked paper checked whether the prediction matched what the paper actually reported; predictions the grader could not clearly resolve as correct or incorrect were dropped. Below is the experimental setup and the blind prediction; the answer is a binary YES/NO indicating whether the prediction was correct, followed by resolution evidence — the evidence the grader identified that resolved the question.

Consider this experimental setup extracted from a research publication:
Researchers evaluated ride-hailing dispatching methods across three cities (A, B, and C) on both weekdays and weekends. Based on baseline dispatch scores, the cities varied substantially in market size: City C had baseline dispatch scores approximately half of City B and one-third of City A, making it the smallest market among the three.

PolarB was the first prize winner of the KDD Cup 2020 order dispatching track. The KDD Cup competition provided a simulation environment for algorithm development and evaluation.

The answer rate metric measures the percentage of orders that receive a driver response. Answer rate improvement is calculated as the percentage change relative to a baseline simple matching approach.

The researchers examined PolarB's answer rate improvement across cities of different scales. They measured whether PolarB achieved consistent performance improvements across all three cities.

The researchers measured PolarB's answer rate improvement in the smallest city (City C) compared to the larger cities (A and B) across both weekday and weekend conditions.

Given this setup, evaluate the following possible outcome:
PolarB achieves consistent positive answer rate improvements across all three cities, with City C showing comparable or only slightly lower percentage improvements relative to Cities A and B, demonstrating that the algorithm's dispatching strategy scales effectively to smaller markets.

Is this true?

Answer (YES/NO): NO